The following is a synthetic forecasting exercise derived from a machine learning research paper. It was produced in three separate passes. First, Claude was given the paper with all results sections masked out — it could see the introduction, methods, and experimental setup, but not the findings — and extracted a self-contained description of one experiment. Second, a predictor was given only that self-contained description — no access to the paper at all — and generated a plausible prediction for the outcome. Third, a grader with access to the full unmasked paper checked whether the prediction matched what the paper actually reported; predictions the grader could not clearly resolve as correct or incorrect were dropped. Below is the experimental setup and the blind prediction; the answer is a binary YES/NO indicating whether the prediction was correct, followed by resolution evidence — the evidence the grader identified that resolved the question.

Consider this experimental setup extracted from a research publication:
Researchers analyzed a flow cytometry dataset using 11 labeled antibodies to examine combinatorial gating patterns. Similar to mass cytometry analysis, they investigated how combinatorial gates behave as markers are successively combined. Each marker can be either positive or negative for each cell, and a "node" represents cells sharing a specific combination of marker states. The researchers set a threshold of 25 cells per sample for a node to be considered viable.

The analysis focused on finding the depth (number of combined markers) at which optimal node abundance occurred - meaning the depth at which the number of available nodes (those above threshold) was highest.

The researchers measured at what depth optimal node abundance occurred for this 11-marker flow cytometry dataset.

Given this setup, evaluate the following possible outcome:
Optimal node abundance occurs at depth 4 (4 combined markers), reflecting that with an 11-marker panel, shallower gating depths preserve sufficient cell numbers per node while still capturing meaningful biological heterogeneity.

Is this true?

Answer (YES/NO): NO